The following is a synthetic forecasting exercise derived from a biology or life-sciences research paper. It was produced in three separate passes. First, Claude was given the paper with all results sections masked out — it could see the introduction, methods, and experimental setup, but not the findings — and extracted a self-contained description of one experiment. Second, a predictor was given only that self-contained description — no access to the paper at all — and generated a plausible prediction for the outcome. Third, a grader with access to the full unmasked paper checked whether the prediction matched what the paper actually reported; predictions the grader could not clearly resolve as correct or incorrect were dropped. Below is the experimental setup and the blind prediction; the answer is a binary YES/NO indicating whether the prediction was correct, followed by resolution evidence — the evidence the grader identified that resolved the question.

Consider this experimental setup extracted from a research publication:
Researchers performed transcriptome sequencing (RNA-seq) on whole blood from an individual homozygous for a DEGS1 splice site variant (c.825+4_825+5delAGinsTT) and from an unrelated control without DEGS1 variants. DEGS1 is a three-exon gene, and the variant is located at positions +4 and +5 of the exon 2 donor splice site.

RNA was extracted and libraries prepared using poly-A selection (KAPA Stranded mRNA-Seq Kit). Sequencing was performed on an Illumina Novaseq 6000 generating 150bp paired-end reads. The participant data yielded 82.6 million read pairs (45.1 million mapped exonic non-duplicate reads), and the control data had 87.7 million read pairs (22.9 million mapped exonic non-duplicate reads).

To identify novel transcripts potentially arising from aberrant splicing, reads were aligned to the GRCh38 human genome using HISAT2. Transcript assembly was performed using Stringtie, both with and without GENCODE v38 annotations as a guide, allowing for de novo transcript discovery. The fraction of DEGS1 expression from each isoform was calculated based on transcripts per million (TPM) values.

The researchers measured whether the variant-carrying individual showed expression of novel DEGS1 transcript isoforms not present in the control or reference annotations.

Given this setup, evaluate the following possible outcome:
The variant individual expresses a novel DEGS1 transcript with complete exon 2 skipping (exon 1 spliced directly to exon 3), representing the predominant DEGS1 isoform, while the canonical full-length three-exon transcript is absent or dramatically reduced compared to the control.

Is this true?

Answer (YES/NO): YES